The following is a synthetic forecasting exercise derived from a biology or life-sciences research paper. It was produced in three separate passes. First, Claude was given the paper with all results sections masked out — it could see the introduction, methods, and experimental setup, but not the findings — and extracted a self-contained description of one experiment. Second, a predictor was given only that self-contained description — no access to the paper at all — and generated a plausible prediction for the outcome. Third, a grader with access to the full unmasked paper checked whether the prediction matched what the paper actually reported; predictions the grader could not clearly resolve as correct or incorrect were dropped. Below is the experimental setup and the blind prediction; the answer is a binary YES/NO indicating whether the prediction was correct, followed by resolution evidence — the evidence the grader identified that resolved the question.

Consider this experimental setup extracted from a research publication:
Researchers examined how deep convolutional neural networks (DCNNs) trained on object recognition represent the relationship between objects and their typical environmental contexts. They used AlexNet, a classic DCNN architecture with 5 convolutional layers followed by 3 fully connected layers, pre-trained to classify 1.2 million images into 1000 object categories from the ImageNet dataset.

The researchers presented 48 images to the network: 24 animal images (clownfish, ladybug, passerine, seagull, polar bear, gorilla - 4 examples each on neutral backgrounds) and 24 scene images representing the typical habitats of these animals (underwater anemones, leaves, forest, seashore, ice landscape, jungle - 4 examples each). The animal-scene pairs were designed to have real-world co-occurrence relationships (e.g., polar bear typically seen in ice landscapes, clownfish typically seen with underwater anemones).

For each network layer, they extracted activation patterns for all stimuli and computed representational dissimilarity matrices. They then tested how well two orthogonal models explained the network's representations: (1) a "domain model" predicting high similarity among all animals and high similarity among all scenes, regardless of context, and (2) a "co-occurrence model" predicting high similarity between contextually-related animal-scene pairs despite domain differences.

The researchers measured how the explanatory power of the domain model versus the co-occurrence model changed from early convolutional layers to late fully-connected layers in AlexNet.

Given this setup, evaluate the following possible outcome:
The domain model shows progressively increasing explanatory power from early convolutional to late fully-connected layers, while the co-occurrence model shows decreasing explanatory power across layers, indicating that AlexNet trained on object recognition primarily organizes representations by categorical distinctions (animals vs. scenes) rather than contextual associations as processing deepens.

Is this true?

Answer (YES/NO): NO